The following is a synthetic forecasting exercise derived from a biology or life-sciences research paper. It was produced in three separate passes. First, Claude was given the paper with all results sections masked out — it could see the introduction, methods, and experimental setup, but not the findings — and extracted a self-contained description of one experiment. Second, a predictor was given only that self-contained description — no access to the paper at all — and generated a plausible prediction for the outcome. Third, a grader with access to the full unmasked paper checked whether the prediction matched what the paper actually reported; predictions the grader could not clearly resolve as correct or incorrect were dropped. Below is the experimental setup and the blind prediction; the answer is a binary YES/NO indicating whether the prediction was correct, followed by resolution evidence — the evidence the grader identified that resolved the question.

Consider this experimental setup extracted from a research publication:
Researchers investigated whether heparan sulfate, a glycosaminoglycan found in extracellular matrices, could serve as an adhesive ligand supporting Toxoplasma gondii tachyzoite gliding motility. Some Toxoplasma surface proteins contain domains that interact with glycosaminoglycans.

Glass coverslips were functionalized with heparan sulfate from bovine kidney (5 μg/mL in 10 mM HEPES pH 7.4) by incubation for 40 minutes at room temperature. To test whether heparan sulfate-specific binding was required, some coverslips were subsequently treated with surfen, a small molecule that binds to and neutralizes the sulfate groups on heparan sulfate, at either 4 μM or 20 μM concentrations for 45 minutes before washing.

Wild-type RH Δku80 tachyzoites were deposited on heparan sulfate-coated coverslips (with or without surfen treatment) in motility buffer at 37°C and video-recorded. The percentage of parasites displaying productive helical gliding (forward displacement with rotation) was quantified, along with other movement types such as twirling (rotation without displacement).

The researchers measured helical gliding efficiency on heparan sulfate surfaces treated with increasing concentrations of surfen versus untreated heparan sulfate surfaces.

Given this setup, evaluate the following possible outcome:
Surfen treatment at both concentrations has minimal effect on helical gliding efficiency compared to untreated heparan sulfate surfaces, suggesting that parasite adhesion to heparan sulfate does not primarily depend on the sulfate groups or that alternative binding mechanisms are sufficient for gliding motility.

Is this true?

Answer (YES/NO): NO